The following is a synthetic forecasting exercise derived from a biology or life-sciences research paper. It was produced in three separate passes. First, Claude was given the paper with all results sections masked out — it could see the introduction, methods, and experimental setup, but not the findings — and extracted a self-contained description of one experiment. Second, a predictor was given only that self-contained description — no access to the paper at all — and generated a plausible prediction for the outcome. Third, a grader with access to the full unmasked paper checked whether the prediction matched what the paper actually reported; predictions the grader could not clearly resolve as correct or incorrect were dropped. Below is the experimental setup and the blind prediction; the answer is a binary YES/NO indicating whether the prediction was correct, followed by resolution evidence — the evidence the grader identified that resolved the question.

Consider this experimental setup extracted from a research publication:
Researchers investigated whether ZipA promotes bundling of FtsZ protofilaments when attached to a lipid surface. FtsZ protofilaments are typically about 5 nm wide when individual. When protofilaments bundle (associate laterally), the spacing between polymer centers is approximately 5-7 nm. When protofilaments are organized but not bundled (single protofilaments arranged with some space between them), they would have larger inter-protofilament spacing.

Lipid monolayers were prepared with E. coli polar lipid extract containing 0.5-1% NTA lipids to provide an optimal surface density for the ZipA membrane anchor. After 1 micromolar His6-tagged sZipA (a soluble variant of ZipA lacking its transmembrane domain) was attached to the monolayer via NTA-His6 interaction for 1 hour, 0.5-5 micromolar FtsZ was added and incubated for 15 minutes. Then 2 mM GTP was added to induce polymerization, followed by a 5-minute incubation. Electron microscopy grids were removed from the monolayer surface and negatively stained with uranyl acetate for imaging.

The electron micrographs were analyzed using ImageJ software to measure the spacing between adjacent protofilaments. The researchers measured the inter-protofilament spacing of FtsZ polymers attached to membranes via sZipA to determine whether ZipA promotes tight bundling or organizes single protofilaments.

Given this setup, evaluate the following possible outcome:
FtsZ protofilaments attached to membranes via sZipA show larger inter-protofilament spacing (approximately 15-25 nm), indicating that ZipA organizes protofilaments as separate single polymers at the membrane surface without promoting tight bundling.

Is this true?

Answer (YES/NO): YES